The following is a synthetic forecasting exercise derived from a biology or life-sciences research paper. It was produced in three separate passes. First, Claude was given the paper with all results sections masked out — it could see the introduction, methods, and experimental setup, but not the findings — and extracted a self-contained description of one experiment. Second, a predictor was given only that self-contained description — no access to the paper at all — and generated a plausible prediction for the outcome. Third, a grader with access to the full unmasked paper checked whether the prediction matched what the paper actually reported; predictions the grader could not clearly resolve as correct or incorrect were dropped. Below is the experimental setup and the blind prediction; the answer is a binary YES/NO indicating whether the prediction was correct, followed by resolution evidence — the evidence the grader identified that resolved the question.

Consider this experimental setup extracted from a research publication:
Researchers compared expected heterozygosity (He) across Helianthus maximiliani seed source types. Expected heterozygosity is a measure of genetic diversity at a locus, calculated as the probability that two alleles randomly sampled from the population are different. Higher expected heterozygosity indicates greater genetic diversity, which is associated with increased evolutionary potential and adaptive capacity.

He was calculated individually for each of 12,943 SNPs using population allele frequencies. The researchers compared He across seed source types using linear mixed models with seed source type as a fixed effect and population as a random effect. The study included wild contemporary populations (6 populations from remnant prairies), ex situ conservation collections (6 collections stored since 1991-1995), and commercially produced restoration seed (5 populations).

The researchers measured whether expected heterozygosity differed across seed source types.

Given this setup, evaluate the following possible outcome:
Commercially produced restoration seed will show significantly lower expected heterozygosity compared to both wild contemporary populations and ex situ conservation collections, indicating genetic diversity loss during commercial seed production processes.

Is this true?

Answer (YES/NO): NO